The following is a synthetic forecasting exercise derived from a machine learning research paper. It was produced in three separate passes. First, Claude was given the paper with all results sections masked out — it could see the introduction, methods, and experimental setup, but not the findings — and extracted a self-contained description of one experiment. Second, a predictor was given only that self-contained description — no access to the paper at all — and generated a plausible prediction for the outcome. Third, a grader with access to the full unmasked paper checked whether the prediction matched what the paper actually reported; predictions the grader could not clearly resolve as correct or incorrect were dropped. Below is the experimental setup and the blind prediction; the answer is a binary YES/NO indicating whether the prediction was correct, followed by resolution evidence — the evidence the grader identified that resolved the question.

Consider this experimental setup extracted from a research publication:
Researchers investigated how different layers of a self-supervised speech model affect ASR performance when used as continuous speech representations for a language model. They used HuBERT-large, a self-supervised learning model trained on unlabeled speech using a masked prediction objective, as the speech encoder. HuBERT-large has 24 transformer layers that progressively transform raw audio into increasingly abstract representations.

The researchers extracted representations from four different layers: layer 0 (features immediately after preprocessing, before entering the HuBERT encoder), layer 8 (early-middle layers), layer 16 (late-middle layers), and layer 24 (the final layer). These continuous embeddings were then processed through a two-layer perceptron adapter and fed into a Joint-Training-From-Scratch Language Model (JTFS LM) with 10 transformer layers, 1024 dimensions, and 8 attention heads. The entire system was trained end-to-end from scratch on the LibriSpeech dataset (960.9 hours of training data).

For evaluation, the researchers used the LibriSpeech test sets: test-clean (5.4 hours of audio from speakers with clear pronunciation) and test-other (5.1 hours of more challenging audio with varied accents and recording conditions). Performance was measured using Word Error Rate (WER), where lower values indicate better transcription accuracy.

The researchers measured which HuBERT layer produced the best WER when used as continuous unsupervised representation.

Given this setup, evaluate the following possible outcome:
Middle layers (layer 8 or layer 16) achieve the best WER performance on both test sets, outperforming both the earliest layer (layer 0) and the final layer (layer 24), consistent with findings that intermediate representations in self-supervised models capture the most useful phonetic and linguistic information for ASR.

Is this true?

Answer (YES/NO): YES